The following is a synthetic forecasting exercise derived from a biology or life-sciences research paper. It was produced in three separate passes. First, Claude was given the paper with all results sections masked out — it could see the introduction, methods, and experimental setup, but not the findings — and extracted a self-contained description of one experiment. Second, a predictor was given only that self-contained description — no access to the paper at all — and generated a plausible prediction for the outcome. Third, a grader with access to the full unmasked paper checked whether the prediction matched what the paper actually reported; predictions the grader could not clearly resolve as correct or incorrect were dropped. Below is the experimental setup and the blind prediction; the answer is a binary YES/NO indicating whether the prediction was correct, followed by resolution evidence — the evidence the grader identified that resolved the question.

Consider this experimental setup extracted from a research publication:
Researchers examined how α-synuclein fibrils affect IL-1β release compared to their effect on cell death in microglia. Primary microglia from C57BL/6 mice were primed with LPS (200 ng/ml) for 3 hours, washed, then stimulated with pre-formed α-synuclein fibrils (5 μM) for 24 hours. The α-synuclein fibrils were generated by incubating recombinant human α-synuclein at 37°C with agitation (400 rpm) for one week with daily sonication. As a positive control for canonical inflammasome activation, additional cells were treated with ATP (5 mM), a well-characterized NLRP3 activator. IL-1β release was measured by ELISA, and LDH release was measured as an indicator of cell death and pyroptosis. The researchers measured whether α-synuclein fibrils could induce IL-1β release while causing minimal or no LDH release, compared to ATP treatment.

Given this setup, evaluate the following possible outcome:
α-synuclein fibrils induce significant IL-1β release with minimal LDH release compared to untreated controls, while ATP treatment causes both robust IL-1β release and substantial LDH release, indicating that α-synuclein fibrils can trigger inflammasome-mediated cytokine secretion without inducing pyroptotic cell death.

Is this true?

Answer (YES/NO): YES